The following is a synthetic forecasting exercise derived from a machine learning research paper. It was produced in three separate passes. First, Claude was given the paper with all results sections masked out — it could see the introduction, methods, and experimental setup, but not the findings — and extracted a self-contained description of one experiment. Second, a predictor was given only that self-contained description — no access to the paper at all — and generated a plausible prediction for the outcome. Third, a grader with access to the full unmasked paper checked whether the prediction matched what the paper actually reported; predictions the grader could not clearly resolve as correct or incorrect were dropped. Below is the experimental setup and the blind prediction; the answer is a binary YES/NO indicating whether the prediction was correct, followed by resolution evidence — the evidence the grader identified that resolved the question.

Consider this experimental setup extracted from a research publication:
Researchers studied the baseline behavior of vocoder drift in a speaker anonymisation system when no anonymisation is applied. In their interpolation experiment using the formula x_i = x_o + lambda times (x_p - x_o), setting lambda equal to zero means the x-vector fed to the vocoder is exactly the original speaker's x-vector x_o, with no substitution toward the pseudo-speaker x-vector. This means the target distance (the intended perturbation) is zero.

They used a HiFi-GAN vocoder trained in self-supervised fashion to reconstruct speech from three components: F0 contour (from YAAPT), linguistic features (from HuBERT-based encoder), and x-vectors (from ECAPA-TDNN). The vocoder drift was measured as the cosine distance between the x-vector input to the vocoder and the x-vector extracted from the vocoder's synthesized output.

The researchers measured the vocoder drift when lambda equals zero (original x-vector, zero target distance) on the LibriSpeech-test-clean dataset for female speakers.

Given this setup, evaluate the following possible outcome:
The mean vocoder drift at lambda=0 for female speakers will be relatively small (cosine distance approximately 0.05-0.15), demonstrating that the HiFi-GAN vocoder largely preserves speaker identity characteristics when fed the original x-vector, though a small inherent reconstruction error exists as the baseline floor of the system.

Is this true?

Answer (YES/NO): NO